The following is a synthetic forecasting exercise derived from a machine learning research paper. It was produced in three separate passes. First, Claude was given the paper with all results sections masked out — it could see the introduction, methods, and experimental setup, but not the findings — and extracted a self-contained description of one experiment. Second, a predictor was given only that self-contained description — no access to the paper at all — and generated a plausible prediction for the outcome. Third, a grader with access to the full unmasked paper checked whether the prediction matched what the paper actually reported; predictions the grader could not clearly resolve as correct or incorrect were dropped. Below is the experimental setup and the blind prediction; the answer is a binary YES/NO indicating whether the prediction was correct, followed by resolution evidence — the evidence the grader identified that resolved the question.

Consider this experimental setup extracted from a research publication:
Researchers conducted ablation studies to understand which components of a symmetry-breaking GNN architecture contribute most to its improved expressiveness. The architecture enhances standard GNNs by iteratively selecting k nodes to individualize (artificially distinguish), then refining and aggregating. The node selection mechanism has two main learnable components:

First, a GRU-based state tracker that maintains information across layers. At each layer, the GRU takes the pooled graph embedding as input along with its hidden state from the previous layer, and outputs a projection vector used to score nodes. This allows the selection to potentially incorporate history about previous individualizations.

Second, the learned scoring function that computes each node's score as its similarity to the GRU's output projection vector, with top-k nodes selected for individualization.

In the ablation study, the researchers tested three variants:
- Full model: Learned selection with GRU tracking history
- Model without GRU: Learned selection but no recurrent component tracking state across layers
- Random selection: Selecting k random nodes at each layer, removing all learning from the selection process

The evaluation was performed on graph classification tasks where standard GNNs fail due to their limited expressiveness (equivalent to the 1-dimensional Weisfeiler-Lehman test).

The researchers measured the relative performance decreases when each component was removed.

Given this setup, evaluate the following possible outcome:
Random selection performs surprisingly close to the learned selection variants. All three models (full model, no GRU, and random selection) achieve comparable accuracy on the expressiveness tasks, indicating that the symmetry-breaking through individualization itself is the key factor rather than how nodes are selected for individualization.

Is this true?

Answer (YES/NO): NO